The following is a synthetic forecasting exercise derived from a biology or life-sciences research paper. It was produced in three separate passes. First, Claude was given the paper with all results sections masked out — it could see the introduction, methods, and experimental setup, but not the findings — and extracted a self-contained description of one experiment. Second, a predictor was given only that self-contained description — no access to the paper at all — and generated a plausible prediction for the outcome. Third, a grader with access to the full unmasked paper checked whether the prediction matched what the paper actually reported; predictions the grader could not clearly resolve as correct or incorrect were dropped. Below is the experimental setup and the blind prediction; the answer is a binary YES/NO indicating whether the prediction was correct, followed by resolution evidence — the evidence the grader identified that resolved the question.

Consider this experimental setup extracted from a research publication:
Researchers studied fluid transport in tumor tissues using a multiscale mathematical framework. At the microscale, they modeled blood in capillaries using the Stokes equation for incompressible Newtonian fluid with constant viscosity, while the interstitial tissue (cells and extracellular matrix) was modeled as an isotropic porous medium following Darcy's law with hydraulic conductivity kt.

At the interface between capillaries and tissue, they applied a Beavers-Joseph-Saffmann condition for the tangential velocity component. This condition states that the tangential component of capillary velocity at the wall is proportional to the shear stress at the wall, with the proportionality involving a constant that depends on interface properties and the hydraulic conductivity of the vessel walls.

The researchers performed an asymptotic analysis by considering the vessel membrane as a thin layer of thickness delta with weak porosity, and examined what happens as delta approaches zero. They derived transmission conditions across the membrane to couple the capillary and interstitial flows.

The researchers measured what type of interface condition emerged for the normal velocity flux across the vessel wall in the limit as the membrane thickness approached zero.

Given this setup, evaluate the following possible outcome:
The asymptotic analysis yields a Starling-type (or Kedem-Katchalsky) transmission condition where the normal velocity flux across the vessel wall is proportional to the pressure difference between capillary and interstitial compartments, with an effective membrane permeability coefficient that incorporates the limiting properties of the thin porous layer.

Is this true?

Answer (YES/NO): YES